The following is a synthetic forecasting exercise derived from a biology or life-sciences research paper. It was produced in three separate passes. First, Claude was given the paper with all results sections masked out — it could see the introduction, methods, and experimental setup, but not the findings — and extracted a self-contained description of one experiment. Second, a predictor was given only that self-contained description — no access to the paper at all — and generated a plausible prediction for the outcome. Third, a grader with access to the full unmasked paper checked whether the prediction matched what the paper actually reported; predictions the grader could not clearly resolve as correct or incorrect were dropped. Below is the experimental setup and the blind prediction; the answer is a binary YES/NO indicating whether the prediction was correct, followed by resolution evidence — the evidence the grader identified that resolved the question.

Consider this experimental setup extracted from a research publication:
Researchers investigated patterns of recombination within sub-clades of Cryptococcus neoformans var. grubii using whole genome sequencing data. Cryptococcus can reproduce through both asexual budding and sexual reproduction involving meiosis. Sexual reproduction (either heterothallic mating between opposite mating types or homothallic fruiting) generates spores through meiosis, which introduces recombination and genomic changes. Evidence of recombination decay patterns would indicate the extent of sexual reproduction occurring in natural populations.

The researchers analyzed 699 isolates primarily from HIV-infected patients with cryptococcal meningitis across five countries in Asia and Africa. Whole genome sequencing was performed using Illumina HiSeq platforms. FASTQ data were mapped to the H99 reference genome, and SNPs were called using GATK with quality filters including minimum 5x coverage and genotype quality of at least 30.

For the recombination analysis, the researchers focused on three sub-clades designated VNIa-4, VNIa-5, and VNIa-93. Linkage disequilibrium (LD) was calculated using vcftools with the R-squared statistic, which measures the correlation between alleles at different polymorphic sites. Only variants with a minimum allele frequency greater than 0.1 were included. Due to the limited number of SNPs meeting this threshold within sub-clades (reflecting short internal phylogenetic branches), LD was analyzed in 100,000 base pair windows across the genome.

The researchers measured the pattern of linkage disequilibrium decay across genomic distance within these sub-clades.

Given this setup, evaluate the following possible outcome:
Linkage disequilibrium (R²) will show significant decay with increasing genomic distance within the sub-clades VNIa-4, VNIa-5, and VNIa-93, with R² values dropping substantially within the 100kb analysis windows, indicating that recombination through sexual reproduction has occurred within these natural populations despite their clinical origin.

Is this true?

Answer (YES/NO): NO